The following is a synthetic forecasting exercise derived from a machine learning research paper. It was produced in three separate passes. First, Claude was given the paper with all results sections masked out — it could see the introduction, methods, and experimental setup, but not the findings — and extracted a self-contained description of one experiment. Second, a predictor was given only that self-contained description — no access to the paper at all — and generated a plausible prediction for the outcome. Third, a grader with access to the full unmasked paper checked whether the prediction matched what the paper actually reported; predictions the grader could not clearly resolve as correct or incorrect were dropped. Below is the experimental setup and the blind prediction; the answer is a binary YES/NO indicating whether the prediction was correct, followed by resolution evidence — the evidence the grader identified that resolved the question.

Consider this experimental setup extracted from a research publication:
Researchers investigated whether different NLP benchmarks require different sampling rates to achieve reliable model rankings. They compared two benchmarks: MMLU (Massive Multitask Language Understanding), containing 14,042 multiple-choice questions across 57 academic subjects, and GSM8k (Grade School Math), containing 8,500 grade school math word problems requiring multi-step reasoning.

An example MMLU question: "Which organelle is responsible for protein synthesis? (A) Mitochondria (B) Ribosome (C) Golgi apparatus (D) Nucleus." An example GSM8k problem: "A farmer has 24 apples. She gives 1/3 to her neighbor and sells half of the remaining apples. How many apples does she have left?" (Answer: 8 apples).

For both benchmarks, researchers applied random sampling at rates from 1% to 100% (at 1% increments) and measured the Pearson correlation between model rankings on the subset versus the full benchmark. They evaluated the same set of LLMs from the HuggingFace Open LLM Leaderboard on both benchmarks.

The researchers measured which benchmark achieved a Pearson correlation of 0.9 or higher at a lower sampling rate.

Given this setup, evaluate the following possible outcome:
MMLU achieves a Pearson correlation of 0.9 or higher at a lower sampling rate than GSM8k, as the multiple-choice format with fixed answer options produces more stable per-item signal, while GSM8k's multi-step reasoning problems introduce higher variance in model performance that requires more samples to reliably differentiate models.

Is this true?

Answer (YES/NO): YES